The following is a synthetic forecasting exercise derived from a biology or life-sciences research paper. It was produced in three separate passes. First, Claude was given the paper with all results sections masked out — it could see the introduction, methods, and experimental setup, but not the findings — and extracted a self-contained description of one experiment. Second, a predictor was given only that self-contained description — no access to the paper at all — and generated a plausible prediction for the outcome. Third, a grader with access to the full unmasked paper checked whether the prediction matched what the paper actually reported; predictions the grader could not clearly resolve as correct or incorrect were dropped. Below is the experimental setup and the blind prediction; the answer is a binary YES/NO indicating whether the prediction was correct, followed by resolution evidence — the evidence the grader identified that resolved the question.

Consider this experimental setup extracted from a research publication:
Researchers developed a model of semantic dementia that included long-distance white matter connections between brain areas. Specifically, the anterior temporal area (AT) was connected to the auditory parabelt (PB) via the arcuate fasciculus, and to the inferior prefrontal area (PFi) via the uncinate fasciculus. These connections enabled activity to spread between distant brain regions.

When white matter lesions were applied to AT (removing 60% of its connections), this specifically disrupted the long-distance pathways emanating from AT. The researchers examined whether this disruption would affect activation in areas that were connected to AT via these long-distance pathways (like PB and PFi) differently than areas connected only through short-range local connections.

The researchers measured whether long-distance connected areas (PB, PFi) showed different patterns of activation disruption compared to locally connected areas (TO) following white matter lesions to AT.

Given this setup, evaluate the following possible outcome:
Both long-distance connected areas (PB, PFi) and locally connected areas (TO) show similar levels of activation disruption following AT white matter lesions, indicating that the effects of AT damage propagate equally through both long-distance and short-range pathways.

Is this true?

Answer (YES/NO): NO